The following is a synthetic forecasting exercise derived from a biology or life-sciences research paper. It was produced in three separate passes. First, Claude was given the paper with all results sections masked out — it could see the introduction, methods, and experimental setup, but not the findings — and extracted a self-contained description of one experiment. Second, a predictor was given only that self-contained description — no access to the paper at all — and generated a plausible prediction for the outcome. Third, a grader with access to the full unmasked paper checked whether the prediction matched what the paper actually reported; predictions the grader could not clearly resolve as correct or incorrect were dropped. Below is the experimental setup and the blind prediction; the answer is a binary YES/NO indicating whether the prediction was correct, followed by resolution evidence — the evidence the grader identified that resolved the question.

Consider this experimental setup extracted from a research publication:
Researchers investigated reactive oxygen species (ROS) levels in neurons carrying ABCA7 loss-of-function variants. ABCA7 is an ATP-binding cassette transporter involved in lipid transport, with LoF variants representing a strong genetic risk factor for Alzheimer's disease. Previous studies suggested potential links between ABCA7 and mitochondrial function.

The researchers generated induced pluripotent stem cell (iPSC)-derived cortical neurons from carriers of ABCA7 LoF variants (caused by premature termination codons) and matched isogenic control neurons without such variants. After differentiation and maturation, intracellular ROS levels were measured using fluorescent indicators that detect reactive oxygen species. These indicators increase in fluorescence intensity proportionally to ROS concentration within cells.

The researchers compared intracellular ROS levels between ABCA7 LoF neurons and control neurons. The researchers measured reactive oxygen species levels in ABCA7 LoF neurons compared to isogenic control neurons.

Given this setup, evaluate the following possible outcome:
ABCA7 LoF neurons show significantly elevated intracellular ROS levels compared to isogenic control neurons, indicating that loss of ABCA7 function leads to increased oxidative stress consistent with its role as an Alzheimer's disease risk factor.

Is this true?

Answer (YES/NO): YES